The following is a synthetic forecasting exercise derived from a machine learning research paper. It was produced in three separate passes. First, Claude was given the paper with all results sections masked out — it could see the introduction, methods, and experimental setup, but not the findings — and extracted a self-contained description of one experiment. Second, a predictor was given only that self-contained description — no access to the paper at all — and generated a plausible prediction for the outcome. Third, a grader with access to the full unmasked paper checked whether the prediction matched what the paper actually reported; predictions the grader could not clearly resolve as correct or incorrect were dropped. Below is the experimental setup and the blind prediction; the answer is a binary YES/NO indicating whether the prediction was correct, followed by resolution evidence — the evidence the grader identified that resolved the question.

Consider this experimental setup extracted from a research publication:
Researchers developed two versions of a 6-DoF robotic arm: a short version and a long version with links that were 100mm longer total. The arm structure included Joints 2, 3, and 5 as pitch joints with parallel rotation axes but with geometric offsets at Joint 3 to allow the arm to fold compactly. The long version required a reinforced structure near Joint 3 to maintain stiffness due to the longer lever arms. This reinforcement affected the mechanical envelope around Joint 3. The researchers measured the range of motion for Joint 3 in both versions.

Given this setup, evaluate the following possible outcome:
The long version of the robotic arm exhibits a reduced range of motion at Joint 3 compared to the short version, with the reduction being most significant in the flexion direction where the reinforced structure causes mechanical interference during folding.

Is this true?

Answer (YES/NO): NO